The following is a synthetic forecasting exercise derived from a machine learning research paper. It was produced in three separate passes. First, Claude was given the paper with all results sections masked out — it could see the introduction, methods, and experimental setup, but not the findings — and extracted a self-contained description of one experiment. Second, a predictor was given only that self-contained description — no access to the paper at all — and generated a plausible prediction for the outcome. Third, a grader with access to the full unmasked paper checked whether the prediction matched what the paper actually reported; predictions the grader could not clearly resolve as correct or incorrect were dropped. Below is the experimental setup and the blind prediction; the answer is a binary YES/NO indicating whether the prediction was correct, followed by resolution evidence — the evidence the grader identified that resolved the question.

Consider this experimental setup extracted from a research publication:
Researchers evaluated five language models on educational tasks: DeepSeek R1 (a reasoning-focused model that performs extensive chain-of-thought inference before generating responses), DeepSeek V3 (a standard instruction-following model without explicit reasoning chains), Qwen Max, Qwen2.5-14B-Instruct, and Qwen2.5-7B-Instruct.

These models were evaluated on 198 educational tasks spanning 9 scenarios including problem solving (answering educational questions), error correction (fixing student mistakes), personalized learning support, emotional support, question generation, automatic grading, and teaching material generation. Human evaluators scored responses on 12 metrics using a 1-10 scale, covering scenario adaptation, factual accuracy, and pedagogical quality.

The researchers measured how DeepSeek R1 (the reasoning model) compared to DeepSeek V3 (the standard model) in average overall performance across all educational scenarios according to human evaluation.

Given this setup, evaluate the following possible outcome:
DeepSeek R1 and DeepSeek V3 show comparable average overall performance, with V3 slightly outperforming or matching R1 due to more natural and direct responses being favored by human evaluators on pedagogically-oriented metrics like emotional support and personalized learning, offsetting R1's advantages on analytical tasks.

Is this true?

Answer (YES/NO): NO